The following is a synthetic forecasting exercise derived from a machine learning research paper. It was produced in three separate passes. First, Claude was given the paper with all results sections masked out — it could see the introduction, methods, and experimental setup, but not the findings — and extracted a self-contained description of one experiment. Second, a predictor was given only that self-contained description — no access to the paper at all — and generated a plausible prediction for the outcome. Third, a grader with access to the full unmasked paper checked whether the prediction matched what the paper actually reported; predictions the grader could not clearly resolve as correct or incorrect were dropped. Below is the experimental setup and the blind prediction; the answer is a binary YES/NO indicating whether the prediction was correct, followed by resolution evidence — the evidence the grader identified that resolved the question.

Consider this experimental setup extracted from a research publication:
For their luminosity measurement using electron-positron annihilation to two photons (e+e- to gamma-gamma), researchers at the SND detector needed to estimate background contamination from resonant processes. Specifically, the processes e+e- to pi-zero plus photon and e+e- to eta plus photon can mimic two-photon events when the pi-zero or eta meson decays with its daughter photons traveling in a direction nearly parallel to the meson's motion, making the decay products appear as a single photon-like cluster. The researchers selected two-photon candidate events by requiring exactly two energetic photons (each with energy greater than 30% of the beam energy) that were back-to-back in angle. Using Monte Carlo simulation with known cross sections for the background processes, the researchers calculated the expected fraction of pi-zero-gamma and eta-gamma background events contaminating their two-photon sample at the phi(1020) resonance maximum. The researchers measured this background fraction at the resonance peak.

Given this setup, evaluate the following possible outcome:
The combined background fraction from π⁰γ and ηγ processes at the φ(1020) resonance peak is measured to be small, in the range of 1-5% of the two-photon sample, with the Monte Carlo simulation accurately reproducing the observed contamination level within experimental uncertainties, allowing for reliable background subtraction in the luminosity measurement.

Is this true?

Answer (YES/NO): YES